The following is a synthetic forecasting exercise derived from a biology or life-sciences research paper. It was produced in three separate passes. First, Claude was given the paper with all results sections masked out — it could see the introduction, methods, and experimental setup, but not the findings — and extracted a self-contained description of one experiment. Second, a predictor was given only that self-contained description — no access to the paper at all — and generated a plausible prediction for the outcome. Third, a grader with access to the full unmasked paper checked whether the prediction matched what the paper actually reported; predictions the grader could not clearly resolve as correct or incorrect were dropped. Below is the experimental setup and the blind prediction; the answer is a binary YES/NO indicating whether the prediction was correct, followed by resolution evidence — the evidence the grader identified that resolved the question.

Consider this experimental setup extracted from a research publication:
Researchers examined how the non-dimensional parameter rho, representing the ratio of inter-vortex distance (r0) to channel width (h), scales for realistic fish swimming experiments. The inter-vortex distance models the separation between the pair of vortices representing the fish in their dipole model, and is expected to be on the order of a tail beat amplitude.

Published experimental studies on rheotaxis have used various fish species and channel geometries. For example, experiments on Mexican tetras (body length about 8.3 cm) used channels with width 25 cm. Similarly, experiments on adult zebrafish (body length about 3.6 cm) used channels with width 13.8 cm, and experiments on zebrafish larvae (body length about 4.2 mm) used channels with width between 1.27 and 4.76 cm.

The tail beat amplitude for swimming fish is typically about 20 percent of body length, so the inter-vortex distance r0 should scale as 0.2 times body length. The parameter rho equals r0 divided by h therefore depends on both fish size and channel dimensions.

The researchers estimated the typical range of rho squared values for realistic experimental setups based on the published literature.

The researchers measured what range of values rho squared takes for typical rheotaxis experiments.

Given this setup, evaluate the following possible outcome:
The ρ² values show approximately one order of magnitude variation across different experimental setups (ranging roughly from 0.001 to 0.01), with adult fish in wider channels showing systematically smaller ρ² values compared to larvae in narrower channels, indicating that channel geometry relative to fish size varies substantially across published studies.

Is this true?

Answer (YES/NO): NO